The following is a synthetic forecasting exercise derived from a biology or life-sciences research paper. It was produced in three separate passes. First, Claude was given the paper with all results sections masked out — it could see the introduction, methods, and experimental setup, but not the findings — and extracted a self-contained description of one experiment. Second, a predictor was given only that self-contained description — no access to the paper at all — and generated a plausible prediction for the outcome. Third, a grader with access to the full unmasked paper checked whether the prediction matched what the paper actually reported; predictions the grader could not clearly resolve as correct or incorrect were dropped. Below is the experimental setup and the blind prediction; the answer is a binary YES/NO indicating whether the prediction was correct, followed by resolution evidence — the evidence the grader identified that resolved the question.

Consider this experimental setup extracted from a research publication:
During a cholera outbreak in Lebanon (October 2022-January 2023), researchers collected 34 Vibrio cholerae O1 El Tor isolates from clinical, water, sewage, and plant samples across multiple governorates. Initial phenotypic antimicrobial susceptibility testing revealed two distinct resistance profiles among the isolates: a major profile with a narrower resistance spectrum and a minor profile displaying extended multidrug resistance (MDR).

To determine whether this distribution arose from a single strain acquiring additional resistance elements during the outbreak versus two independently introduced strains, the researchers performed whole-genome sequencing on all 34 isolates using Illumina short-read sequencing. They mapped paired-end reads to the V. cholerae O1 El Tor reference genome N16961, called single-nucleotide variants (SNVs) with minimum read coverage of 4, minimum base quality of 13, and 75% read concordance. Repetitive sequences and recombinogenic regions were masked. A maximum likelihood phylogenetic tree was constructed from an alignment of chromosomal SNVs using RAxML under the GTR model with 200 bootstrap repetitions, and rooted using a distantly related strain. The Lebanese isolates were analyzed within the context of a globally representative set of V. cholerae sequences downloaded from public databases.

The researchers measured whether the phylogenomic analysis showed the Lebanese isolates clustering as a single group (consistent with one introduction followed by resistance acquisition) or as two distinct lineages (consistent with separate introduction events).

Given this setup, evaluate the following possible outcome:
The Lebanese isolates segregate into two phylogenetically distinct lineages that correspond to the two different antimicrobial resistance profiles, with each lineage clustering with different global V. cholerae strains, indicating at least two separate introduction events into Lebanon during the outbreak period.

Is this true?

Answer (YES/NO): YES